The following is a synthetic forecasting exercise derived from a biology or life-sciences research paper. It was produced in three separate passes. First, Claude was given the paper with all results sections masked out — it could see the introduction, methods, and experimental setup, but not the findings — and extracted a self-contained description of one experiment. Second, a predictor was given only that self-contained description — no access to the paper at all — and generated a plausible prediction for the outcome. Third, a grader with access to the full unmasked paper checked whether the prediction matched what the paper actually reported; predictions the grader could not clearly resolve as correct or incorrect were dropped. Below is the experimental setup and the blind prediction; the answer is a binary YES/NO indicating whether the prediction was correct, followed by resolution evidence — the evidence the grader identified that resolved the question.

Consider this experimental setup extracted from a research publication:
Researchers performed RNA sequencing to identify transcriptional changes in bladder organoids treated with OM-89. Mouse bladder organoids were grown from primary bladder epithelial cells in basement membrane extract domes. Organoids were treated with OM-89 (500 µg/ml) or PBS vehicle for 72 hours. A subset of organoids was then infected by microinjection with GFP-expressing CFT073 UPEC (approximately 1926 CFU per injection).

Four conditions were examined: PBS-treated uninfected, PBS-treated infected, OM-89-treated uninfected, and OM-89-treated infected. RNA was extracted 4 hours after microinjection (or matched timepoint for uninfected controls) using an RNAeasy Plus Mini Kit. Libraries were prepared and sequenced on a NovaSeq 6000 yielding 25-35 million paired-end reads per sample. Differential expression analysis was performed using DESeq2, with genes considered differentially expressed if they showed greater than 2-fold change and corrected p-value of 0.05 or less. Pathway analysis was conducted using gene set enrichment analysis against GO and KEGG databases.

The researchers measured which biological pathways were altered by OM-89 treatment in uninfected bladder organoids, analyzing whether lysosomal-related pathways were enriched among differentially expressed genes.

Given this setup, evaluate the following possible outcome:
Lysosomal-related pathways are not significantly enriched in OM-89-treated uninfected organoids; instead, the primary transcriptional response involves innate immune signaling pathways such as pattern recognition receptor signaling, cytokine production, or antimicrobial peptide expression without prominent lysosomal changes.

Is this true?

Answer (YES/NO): NO